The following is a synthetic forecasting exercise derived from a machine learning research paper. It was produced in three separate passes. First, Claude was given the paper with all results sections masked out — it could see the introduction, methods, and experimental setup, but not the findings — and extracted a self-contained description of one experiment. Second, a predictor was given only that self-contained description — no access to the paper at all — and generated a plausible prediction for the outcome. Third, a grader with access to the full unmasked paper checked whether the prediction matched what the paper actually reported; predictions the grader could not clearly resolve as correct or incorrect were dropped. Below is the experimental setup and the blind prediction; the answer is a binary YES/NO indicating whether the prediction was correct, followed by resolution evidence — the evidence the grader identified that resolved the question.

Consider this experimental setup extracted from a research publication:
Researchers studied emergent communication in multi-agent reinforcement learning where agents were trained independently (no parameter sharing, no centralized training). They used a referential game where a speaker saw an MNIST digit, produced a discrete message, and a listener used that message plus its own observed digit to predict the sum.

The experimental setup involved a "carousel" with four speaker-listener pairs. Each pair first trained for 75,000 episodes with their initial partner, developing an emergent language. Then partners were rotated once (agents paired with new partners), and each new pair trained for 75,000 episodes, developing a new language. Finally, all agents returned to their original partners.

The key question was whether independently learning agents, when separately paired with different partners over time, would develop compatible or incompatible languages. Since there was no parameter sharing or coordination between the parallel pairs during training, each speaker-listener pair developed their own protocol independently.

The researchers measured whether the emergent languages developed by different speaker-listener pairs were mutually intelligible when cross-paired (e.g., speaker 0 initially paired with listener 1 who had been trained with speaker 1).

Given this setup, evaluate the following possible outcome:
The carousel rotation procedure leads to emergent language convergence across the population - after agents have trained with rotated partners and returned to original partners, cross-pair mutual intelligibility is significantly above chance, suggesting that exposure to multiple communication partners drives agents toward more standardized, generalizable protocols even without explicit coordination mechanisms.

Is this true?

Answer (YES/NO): NO